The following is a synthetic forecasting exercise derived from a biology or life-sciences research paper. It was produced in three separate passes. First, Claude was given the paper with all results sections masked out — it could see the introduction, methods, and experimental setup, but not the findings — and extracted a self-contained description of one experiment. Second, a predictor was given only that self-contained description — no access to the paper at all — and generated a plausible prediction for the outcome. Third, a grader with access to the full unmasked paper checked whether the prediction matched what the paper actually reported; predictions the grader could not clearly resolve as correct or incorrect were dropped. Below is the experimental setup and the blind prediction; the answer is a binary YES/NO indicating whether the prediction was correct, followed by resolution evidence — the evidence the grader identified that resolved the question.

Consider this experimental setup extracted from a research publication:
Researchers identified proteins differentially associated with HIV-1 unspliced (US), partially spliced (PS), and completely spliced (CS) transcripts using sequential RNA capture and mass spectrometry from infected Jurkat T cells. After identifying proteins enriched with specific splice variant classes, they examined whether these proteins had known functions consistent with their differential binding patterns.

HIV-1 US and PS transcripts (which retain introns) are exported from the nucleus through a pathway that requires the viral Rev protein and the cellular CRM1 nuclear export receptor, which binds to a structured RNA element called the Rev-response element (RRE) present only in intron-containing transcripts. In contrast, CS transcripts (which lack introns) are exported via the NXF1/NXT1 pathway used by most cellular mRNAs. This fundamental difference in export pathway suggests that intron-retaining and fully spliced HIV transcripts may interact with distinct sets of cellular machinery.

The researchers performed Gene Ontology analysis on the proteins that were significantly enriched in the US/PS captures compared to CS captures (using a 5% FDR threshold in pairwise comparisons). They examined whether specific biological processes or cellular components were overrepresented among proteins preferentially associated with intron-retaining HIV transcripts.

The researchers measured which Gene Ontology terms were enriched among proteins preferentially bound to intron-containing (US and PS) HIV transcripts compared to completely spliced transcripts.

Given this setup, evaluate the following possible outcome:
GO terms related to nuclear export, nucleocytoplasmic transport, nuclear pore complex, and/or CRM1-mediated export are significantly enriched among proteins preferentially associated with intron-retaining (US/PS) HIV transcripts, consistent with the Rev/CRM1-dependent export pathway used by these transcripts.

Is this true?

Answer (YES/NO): NO